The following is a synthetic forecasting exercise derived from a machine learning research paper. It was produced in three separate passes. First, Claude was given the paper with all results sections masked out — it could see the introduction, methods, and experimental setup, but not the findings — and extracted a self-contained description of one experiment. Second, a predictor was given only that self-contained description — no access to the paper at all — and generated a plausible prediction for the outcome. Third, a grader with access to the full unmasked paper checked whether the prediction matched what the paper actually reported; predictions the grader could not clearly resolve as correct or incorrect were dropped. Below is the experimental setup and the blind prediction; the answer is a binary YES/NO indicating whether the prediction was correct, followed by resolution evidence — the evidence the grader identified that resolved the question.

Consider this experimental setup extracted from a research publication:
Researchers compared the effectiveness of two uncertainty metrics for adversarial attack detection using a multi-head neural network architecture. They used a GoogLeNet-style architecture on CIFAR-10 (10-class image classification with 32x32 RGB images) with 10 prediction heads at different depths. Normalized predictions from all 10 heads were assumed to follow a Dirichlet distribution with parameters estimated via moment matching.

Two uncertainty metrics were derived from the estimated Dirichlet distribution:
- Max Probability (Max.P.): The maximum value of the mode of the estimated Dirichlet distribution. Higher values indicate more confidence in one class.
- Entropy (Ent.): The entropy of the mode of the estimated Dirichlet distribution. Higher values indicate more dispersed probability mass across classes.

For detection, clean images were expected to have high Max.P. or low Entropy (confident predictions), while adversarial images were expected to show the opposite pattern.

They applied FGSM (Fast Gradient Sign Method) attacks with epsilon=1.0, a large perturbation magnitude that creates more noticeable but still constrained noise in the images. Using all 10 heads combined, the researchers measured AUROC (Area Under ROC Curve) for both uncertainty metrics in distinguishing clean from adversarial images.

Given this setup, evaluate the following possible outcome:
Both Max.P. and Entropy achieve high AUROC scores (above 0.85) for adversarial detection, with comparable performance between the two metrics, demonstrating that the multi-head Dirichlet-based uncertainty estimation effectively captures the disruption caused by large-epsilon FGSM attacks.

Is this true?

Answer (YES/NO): YES